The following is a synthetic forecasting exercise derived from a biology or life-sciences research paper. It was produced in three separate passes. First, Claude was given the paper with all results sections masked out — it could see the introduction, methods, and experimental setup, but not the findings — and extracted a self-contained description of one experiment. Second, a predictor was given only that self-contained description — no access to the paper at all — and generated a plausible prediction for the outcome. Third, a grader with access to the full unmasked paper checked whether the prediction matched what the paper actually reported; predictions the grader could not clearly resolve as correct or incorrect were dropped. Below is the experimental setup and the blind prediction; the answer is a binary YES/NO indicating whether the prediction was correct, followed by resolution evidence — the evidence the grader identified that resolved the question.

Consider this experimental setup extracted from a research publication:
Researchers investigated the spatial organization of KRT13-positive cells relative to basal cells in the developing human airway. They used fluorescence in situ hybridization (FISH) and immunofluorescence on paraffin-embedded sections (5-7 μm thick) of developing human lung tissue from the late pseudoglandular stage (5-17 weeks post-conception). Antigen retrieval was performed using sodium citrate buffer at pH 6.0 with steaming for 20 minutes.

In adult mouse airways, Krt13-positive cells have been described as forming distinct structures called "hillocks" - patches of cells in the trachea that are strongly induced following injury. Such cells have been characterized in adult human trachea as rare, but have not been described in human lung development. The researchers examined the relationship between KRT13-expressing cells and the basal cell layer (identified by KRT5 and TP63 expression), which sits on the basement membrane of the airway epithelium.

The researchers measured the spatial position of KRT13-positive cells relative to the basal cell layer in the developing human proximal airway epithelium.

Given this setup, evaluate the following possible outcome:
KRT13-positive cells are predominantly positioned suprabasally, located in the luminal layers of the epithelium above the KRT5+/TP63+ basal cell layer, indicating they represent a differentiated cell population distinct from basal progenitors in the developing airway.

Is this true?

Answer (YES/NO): NO